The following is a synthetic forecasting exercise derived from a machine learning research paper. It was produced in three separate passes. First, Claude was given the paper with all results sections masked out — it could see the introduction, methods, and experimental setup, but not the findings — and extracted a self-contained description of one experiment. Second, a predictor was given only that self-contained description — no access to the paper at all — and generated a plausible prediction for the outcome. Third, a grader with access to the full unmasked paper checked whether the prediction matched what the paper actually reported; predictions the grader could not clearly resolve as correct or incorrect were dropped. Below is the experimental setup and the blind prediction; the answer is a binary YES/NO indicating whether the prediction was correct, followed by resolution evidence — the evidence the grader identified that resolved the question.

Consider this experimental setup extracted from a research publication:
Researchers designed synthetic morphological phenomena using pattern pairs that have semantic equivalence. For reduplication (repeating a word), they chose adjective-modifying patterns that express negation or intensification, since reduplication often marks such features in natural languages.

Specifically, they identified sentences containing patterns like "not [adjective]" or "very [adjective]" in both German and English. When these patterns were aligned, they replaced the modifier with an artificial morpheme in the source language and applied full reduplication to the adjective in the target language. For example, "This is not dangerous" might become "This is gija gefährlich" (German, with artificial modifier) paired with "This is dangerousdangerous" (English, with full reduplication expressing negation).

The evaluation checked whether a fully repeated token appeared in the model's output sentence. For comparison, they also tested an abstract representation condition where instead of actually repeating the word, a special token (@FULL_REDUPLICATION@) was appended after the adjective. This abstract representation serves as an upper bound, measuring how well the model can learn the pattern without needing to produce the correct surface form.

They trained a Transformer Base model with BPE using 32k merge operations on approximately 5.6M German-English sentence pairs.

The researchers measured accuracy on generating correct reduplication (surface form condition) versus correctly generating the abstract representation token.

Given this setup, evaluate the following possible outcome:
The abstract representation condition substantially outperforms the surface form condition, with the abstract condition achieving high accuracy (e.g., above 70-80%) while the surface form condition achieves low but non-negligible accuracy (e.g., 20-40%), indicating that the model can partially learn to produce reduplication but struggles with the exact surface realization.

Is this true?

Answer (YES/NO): NO